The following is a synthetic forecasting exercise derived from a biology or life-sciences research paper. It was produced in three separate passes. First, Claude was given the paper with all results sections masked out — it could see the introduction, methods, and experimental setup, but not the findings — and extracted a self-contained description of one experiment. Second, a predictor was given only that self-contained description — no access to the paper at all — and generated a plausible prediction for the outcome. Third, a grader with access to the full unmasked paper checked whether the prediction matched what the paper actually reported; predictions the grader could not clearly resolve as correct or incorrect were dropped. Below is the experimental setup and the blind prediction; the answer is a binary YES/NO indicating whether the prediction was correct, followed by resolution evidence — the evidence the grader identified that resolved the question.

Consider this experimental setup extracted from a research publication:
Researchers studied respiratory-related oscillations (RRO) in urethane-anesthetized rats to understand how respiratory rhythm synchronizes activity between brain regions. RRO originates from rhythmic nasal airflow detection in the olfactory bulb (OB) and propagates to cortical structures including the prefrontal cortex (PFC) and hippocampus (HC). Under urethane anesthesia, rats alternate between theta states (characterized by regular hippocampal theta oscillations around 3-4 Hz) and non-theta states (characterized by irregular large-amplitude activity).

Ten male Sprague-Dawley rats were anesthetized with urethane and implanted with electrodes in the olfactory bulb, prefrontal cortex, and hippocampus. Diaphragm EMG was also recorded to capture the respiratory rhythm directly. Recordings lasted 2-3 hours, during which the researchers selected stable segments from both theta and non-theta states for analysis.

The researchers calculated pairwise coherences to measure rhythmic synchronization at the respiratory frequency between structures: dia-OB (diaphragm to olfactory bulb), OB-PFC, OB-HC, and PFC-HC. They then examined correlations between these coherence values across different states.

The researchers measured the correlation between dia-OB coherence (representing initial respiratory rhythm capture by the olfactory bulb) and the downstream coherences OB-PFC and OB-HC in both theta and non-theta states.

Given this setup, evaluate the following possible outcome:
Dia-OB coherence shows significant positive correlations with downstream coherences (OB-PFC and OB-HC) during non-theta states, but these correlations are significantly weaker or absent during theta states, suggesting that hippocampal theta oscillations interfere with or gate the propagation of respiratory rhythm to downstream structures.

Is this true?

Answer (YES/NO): NO